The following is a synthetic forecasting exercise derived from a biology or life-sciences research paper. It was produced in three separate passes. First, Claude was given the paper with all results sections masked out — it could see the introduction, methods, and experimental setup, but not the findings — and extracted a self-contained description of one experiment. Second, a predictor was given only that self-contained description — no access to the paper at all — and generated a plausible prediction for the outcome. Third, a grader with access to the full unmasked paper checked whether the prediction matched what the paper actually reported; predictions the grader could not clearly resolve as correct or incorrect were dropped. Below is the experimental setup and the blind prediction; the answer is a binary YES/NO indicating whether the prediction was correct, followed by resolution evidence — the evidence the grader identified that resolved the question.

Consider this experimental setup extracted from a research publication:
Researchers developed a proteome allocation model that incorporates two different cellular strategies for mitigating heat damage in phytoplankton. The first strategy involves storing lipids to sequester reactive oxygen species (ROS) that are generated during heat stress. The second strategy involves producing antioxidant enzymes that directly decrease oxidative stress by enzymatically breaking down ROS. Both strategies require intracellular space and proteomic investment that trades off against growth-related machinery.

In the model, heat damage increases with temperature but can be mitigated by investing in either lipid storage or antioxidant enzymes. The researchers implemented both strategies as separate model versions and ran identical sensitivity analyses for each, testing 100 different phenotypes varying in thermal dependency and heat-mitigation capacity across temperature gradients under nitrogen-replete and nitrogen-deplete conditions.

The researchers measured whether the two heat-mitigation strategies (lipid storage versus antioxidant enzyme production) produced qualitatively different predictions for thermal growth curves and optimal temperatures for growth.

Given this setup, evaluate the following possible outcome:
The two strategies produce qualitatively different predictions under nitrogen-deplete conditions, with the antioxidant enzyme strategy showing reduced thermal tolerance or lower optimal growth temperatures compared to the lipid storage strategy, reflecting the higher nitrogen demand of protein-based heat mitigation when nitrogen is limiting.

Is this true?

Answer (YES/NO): NO